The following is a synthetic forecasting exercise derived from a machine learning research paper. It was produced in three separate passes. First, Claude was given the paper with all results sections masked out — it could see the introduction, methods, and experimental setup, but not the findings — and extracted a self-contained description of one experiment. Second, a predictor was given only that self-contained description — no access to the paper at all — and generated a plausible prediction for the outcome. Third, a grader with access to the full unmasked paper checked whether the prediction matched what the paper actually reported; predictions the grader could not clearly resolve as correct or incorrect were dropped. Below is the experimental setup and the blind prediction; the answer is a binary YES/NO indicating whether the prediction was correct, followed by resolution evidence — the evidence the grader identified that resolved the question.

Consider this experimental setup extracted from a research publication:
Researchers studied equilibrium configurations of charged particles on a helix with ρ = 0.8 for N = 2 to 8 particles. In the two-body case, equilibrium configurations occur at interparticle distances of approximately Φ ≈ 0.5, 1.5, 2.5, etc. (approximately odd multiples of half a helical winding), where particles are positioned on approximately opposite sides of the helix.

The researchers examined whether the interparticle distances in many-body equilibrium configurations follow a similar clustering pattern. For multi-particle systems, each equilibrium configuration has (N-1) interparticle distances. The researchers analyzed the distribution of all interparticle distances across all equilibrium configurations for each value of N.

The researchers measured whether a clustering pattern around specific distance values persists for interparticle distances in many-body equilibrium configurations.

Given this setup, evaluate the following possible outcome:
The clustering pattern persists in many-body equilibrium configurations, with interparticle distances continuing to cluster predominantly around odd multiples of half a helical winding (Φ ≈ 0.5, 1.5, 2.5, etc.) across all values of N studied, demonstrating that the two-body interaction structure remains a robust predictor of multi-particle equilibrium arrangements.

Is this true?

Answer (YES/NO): YES